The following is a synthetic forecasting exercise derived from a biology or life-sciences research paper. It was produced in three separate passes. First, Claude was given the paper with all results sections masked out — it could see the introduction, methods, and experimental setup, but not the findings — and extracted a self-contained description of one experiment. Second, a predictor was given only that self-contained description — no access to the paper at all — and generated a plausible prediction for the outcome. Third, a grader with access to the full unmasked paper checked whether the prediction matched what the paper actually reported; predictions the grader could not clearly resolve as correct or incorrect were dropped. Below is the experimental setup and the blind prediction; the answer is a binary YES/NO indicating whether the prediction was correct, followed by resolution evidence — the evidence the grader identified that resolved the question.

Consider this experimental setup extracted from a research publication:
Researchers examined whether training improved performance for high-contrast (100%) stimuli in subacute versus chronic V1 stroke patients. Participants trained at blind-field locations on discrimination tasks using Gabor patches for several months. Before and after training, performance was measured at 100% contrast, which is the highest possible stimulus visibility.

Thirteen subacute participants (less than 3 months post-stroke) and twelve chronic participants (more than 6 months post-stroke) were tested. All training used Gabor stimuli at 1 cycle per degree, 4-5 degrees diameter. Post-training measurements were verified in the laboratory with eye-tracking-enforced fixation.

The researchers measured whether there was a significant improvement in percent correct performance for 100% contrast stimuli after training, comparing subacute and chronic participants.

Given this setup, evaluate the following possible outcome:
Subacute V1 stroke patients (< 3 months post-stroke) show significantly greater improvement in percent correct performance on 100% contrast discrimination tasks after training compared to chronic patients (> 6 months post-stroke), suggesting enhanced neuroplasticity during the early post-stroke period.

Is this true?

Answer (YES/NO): YES